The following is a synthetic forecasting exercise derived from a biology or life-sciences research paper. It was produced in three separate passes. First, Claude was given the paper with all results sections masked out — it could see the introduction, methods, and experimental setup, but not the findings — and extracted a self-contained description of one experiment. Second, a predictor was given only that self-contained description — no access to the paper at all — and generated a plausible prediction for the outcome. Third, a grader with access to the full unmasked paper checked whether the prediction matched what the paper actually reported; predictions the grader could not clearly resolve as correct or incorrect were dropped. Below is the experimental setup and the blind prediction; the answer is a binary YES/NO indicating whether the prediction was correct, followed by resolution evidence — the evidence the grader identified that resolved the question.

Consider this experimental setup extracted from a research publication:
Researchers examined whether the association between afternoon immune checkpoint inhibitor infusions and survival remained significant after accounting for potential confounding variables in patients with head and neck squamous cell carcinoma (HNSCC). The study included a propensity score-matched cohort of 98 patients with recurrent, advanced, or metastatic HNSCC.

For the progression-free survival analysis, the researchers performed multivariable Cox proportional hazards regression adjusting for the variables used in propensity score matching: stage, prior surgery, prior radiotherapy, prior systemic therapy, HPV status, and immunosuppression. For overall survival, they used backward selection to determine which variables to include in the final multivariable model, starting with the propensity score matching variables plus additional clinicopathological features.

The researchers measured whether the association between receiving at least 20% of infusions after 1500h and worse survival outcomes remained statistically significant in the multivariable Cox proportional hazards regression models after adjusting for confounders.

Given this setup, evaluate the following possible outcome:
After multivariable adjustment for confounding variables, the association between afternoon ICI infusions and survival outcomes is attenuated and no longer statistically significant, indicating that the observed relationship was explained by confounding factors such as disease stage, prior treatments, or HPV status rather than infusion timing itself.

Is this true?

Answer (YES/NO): NO